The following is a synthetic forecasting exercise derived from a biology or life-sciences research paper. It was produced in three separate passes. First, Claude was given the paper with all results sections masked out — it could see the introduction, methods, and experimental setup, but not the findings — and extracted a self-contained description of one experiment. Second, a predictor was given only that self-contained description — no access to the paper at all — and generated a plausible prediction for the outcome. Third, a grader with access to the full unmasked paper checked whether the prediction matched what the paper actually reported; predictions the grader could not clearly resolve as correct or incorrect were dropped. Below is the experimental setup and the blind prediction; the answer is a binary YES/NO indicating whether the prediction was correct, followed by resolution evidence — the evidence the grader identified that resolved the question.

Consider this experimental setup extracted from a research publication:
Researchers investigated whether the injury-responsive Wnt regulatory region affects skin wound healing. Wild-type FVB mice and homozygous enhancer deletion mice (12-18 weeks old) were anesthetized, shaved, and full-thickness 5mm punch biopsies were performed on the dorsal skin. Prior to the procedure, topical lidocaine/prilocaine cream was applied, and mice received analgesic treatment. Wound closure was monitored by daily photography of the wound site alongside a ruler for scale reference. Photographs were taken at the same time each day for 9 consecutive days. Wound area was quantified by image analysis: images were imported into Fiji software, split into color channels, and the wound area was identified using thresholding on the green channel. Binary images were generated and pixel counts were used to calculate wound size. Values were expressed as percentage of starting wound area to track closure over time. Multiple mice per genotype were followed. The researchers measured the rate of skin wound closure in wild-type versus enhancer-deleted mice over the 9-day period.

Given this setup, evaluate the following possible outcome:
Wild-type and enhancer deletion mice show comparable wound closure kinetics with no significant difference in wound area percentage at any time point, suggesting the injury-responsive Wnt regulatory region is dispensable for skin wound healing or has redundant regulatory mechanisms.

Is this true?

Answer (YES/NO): YES